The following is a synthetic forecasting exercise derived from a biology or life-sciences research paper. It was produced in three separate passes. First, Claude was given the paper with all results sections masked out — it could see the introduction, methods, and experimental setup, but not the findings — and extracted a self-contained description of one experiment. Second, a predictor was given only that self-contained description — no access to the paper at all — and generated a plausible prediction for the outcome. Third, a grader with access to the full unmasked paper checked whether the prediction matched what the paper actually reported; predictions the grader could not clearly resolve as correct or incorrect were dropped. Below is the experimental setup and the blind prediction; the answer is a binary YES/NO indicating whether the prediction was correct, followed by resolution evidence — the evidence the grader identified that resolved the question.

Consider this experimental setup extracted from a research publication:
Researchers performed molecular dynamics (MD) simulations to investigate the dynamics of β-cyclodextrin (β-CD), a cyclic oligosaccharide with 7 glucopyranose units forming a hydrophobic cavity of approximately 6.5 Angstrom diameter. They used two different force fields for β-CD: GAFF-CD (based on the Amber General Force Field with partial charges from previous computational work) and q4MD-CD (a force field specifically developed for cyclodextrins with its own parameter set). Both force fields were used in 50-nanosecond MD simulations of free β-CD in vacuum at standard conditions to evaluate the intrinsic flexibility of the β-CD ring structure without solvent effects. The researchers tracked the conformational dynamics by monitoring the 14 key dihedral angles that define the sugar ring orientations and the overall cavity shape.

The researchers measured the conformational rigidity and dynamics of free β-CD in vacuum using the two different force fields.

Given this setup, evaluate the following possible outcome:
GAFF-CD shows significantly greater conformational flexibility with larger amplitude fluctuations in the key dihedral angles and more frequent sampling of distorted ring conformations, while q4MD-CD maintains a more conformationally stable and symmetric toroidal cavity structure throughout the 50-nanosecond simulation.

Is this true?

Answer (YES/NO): NO